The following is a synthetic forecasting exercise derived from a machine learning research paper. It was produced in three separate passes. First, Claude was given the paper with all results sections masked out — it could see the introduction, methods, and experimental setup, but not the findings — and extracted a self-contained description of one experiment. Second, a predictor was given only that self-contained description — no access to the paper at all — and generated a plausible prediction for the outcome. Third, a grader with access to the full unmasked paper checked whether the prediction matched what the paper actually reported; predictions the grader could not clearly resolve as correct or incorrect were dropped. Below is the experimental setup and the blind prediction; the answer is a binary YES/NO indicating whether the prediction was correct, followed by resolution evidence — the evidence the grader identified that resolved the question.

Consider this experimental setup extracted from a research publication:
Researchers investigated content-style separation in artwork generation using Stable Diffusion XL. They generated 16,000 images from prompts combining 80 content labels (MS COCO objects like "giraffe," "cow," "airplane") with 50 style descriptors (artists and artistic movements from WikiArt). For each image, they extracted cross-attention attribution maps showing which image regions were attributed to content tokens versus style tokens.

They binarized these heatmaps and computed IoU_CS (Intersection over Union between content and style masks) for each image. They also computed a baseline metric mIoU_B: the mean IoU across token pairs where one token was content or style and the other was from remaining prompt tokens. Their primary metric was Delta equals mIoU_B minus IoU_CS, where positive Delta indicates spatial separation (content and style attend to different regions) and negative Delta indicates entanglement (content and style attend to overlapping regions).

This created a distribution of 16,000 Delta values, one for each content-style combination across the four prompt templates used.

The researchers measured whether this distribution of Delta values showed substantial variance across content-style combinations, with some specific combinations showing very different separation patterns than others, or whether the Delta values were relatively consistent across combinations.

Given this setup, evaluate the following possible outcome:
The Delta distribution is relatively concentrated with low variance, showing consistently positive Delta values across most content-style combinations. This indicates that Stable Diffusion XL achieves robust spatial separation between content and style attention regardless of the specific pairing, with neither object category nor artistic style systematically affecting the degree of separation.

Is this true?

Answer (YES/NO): NO